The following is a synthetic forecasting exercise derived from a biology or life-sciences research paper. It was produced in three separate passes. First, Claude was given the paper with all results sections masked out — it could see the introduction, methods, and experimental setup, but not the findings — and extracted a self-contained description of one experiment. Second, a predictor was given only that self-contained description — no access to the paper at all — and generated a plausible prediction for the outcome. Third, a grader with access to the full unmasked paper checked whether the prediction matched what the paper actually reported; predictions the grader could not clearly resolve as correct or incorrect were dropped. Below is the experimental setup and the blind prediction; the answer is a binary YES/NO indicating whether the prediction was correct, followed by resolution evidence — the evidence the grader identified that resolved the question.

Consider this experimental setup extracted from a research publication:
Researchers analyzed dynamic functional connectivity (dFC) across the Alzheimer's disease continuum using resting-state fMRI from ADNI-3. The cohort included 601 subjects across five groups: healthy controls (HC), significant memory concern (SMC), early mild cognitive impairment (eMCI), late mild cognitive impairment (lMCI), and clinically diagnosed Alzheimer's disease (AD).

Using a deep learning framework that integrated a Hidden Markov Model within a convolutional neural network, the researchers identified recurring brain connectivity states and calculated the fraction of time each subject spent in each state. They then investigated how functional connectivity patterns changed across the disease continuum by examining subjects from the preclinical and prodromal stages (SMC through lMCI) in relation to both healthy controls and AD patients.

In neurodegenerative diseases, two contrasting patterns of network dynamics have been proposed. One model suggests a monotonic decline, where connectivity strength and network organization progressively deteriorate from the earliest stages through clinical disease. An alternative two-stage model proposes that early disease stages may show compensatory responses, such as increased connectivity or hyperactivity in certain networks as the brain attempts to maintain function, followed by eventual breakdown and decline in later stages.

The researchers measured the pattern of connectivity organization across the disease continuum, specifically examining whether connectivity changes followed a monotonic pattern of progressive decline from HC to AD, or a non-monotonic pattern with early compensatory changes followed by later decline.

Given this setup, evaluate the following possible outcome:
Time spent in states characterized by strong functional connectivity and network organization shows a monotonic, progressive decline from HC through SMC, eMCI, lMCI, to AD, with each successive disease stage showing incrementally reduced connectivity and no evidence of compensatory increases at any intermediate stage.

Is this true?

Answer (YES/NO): NO